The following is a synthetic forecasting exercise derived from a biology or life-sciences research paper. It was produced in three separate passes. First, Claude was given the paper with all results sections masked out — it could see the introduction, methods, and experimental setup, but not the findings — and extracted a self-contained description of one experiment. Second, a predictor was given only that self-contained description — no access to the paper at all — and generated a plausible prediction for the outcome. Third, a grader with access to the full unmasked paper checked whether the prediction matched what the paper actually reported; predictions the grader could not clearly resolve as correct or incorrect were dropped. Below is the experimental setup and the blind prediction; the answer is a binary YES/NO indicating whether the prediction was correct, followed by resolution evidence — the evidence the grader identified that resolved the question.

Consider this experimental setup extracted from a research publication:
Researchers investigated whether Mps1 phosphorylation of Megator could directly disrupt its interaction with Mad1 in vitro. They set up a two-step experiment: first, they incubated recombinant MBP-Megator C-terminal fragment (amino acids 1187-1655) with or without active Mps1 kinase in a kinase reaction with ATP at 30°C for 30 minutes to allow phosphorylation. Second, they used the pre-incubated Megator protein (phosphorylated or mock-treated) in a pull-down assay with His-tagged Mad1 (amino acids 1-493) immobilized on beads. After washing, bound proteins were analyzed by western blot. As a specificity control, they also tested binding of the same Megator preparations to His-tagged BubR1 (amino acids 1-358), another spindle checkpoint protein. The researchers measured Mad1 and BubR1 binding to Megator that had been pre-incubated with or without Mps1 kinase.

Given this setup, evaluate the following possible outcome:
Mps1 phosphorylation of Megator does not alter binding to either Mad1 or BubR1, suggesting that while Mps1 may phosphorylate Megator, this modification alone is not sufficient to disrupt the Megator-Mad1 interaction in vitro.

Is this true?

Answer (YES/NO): NO